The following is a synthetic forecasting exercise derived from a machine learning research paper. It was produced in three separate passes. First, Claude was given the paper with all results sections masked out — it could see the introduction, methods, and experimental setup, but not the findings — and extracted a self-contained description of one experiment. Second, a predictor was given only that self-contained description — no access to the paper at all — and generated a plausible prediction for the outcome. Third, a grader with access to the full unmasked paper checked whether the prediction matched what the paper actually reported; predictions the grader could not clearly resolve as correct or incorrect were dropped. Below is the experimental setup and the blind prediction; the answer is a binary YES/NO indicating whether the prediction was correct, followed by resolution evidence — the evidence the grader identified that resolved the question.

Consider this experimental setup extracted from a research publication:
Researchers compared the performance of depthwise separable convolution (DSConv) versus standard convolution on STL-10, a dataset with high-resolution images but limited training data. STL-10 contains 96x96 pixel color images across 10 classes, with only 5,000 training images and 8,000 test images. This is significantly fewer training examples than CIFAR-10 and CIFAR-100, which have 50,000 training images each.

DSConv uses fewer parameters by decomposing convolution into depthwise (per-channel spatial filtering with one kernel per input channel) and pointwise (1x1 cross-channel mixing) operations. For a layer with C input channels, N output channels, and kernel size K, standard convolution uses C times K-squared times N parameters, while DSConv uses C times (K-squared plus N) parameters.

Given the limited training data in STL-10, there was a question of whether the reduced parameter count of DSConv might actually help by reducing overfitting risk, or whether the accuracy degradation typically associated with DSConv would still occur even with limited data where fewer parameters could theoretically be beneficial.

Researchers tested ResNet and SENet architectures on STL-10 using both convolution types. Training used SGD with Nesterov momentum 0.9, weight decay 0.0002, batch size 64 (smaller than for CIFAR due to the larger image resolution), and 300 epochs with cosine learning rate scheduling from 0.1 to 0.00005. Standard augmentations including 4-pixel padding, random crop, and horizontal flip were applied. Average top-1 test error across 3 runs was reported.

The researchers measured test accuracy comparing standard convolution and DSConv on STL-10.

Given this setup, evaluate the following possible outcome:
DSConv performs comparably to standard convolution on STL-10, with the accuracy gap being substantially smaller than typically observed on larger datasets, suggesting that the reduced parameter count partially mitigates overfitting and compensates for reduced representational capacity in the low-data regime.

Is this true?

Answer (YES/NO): YES